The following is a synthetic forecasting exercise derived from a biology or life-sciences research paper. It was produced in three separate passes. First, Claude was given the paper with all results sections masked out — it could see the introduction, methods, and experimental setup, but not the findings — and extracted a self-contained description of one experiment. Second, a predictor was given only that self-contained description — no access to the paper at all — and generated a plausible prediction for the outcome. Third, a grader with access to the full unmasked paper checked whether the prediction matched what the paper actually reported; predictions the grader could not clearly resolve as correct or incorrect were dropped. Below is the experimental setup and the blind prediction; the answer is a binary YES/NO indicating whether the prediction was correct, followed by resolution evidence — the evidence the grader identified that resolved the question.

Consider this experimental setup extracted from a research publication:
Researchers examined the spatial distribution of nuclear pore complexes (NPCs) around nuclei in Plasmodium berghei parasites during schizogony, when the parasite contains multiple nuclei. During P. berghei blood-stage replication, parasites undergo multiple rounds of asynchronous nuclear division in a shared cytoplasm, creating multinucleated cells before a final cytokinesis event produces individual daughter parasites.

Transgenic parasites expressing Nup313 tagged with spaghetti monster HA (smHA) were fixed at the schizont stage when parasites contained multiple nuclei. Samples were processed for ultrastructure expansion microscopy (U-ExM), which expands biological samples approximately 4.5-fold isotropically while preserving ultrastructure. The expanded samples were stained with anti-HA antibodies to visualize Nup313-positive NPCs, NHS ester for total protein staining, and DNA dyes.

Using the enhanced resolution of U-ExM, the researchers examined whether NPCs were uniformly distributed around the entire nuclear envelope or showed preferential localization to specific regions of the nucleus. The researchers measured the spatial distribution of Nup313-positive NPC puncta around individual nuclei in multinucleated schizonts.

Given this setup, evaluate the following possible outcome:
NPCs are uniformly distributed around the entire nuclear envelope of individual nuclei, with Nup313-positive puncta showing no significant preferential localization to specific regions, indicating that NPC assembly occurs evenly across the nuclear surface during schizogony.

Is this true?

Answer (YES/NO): NO